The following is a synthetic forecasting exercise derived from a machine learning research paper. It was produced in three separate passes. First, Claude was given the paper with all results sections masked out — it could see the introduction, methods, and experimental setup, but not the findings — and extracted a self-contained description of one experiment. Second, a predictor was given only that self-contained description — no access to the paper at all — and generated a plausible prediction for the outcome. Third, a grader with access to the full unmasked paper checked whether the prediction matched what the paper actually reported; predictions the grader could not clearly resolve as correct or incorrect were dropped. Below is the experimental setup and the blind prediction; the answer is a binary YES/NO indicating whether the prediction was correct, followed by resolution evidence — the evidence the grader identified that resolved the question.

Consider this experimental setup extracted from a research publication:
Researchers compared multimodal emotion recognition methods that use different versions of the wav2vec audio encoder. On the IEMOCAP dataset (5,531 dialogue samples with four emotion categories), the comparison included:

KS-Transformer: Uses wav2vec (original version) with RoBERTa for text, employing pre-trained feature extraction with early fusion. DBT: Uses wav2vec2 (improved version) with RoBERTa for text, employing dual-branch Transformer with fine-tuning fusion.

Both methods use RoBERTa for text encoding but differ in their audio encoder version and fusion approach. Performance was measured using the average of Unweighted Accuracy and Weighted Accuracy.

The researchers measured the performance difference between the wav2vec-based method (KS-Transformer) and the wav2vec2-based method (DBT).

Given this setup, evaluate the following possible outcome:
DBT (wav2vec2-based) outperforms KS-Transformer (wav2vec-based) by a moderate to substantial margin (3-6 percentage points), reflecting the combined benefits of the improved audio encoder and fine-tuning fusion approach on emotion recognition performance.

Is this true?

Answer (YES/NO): YES